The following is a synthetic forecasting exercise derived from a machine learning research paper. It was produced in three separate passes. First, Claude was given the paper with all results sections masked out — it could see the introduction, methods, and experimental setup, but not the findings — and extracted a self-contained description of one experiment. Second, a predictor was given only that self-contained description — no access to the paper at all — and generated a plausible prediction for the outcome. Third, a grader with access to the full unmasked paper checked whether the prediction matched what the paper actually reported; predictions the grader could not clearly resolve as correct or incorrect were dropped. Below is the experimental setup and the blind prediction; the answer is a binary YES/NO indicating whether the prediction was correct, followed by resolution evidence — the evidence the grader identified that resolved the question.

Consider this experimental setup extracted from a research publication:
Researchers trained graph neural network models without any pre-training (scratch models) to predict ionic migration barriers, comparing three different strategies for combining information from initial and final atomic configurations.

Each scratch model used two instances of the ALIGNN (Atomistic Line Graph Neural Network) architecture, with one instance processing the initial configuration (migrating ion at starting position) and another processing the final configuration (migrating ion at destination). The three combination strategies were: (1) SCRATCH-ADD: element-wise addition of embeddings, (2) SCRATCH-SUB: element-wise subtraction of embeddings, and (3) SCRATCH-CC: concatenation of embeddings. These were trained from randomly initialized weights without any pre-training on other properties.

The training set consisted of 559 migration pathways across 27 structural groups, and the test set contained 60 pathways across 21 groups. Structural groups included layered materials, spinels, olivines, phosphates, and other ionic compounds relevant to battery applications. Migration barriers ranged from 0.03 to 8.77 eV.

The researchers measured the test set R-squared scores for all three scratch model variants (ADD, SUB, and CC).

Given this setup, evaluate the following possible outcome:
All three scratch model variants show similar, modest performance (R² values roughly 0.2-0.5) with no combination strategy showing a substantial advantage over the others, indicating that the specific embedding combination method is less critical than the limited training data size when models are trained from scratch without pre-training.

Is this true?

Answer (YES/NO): NO